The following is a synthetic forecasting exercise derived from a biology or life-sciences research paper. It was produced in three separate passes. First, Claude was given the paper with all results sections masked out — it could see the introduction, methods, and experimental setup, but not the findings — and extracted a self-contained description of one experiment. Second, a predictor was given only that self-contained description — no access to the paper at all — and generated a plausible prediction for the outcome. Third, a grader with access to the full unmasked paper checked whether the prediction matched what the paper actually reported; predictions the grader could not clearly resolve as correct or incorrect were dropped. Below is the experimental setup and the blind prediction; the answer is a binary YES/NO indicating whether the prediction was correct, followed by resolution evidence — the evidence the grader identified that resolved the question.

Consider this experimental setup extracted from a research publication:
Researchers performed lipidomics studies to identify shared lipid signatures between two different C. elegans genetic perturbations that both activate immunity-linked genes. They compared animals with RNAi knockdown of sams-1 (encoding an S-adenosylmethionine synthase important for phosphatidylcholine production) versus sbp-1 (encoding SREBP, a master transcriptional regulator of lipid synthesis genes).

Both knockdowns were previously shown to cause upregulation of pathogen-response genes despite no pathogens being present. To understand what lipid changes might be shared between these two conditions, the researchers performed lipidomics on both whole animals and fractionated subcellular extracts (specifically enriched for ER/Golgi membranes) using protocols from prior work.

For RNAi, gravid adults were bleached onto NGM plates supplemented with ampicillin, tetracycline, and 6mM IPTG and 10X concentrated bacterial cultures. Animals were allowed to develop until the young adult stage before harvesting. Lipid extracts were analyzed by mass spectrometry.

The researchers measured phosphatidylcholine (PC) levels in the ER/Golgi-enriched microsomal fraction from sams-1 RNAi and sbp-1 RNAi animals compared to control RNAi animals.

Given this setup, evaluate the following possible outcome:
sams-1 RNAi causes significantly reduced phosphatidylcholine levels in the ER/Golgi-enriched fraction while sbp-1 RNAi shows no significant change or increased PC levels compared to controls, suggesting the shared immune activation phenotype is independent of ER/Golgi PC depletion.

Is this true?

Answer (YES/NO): NO